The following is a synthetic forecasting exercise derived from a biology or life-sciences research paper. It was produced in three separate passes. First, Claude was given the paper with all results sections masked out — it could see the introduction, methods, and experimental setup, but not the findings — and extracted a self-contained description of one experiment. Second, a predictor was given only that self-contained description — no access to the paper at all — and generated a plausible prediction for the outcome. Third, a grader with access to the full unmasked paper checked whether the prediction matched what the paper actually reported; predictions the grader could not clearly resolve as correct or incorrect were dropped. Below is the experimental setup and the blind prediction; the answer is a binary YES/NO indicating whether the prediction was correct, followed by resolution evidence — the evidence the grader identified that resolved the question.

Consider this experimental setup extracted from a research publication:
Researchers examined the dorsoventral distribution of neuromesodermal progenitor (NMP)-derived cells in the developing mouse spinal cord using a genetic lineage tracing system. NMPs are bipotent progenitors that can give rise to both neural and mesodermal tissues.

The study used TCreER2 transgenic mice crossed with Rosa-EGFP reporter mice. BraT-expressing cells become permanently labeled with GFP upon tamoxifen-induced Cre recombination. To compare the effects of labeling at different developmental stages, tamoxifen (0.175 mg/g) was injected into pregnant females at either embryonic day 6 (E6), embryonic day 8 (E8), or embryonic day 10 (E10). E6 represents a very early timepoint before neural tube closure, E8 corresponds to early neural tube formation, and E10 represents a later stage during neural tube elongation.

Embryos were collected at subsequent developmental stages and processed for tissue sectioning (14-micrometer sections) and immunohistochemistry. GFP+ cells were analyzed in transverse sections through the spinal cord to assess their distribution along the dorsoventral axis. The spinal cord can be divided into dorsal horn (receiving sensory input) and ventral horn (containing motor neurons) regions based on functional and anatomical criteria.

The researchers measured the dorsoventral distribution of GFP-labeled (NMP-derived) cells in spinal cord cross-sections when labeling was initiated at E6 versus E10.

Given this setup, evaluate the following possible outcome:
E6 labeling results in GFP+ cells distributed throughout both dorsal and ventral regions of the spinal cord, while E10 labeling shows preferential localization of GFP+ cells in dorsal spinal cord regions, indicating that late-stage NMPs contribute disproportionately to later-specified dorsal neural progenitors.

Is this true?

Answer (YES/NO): NO